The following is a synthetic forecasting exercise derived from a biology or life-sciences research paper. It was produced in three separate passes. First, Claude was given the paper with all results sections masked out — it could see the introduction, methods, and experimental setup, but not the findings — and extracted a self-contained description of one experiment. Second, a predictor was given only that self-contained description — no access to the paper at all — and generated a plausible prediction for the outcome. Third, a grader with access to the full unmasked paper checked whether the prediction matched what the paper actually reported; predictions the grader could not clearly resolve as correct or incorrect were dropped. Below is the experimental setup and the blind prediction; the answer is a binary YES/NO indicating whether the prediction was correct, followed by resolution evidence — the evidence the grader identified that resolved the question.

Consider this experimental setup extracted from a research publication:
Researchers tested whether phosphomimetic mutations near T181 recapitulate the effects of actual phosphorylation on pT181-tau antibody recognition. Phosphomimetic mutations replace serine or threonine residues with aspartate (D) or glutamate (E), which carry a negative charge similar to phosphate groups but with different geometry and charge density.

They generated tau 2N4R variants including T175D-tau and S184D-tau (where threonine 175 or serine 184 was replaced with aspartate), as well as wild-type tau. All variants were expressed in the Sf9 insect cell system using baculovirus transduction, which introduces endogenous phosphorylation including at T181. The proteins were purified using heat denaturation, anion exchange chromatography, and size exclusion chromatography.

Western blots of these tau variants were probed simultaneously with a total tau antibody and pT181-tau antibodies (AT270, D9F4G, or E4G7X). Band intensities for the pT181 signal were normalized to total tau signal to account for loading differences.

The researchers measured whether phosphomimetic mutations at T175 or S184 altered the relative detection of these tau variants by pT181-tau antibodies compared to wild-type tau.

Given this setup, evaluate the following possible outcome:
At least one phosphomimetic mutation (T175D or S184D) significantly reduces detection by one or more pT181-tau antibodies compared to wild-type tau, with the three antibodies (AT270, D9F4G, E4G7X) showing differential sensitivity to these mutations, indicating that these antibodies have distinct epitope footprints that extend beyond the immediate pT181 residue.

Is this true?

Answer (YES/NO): YES